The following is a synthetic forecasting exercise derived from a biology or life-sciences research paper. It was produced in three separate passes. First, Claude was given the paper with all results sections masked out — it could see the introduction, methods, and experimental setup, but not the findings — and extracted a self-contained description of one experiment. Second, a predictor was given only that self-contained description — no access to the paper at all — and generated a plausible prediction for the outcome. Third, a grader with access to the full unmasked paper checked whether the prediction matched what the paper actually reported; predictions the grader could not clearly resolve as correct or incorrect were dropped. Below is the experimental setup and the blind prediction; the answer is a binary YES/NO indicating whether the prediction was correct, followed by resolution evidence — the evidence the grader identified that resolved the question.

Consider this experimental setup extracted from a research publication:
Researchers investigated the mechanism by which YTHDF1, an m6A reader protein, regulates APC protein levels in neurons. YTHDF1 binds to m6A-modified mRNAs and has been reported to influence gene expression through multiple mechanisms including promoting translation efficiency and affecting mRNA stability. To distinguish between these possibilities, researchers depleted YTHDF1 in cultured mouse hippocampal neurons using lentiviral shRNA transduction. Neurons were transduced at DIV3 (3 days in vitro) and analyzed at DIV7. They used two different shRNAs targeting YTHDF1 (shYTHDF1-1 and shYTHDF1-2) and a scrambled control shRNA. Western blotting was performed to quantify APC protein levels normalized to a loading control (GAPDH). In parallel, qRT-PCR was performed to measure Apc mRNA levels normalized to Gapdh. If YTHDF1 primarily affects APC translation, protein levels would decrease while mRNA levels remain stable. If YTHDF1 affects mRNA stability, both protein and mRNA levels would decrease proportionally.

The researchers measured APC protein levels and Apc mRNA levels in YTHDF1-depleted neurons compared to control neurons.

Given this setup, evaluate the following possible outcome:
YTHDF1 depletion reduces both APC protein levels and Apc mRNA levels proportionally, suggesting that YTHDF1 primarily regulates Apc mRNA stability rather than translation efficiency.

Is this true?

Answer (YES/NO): NO